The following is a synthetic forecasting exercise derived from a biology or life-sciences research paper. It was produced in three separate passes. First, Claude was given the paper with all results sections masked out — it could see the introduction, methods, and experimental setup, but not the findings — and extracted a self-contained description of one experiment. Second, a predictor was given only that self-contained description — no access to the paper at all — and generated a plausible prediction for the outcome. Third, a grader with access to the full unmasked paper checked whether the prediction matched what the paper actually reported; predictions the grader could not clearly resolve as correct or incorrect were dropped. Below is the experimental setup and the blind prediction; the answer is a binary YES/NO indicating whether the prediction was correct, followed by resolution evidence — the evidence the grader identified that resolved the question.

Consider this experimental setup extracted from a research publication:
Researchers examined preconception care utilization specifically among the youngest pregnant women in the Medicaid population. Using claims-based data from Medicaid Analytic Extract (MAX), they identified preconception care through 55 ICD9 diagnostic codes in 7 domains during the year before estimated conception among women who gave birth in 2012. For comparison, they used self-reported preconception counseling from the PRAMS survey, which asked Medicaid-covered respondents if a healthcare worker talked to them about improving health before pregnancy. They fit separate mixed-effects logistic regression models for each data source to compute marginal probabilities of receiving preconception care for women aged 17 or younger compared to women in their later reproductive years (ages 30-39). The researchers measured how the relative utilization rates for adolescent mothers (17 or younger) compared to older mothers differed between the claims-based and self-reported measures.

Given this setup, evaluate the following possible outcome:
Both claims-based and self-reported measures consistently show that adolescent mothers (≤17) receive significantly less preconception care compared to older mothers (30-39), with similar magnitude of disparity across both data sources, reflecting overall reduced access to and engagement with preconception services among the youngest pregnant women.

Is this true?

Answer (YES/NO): NO